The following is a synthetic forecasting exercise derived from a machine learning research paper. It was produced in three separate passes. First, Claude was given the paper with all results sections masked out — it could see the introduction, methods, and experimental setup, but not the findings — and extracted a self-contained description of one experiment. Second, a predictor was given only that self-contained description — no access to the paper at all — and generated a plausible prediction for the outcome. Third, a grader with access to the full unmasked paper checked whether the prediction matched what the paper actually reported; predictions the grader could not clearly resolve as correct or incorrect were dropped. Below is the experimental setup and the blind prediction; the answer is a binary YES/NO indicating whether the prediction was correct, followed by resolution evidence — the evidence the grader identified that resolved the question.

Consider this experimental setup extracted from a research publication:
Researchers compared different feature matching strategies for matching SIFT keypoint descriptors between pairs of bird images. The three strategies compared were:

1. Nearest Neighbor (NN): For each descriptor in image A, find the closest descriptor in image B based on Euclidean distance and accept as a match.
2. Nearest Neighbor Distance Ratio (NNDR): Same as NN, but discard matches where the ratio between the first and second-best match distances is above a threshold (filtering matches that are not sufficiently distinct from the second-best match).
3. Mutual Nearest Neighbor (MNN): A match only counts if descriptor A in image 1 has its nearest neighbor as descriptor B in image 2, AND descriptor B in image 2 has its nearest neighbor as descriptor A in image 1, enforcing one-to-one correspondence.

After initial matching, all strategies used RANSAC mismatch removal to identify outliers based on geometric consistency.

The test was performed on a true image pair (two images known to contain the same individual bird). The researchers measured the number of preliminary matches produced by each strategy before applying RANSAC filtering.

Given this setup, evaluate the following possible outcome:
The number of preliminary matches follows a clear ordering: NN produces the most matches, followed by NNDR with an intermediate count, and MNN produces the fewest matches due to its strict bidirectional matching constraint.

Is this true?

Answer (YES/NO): NO